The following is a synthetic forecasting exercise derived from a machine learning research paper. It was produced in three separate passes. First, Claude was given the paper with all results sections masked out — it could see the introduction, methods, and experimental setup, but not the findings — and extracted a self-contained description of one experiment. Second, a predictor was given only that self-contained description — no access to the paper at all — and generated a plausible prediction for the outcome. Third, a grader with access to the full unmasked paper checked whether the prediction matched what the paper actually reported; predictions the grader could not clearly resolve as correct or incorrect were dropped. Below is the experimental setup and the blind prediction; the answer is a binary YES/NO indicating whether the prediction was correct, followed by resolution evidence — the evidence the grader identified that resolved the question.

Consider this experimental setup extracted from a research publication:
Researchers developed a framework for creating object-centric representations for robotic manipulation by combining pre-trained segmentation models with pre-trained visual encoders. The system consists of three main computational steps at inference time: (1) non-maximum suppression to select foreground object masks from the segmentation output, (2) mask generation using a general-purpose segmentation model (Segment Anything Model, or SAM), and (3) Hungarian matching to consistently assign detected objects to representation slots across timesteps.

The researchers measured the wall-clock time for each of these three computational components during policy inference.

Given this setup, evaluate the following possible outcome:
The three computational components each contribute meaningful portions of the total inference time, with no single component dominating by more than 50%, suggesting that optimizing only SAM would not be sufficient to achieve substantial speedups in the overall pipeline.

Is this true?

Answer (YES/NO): NO